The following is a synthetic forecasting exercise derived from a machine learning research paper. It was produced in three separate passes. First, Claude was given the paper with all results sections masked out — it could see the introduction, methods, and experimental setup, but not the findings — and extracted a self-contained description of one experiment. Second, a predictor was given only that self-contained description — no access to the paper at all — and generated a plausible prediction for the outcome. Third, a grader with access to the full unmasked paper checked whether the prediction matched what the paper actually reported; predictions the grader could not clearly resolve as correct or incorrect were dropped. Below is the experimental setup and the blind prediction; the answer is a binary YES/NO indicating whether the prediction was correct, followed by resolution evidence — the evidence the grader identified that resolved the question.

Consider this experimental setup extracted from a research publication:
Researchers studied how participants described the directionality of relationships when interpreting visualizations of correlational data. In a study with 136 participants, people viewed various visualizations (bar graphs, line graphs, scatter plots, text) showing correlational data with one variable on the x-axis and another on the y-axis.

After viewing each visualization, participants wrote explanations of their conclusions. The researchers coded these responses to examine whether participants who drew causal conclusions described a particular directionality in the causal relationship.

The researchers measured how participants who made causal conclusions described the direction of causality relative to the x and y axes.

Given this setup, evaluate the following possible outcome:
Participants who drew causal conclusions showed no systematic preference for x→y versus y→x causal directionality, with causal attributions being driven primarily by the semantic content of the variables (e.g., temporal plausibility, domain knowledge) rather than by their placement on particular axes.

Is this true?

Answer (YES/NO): NO